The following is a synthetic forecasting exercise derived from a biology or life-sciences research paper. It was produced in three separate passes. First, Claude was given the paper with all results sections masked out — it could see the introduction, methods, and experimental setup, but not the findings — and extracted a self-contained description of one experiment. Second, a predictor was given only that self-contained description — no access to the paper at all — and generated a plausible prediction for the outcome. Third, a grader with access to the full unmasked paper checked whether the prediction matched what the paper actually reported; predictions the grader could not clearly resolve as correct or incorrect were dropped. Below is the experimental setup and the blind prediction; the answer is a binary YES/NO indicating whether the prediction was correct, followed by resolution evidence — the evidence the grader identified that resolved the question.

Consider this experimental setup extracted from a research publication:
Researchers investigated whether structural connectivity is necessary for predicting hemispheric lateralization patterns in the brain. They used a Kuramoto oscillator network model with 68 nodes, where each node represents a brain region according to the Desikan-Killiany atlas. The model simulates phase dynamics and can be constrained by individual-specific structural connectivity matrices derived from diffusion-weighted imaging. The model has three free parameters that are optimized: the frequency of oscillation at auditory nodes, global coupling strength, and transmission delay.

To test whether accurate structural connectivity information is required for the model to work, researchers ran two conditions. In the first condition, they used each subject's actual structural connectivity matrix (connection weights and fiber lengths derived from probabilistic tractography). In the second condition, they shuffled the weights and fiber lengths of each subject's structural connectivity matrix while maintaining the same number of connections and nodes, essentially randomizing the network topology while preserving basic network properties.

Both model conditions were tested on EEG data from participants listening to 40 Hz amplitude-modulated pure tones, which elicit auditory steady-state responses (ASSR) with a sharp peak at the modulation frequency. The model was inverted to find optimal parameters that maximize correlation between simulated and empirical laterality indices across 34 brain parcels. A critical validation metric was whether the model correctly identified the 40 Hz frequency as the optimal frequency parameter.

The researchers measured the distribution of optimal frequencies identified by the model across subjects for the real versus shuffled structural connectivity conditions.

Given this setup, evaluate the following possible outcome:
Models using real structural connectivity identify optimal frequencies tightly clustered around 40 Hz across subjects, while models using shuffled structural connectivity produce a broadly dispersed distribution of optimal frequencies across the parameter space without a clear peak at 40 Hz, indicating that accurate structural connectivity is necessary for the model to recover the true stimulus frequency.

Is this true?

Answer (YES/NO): YES